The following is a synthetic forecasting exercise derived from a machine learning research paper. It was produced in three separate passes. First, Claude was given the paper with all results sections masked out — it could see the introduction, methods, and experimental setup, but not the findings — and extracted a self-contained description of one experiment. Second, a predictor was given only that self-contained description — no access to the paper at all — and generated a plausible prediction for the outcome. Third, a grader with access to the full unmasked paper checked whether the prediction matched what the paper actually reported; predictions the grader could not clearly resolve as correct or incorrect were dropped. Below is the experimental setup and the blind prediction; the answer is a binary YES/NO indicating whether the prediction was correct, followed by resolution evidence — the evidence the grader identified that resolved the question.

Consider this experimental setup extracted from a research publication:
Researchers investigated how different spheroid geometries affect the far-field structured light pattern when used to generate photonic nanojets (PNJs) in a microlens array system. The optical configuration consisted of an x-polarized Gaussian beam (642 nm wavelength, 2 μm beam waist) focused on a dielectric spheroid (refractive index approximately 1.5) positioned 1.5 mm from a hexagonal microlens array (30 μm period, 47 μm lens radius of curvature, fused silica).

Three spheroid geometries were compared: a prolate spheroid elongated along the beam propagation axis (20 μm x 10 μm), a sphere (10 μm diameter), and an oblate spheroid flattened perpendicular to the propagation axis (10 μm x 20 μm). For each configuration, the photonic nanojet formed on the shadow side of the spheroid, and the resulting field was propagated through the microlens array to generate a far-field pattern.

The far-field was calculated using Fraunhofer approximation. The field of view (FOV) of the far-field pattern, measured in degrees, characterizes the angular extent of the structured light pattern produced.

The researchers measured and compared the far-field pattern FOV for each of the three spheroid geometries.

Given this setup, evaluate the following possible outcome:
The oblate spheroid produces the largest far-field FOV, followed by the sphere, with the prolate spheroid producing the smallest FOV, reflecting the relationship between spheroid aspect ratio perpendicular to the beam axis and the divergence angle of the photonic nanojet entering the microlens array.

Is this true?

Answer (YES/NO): NO